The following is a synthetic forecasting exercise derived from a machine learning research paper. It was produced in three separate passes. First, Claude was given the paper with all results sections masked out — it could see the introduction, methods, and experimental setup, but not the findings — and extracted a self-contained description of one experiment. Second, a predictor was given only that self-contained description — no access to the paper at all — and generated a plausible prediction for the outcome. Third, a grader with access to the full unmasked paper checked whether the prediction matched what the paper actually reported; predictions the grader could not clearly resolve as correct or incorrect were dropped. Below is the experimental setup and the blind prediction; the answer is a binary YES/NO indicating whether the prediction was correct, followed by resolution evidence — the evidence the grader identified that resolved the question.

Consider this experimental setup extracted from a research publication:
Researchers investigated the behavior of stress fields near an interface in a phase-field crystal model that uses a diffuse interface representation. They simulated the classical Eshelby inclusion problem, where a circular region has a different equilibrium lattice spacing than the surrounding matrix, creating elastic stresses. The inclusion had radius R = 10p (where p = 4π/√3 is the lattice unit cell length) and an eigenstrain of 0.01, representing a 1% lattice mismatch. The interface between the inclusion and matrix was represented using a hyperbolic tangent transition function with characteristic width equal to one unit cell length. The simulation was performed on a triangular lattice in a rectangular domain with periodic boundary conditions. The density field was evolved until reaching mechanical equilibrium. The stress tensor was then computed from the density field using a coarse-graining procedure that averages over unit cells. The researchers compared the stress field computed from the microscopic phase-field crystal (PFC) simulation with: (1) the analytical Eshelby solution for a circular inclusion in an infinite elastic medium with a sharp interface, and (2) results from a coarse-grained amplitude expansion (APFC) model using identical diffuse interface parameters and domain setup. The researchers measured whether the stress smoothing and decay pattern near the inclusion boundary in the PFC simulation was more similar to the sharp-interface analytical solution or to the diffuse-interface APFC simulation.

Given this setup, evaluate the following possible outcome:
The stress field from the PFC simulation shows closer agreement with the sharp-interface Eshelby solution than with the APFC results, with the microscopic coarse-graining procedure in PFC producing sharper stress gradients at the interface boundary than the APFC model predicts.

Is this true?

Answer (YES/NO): NO